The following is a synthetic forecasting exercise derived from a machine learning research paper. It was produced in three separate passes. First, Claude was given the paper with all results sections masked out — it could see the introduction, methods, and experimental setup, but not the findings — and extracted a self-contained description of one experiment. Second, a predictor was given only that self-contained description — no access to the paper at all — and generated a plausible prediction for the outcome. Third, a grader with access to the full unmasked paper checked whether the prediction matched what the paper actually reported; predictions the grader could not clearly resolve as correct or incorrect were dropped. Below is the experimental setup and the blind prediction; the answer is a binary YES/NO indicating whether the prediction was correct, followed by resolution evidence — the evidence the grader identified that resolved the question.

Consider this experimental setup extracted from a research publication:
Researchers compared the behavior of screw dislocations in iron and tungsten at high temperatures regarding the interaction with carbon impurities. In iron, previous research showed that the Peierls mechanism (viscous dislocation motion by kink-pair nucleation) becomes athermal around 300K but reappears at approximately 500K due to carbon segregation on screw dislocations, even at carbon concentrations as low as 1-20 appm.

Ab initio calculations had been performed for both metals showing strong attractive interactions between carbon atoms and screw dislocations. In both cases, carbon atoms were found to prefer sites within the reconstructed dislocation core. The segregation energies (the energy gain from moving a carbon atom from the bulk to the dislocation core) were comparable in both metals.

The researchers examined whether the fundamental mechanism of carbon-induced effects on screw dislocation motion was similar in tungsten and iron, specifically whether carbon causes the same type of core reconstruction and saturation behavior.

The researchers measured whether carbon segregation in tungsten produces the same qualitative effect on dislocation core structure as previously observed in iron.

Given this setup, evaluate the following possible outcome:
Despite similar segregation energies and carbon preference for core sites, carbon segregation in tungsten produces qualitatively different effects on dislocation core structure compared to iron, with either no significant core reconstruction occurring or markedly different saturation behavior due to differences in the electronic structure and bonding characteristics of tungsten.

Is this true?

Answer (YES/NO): NO